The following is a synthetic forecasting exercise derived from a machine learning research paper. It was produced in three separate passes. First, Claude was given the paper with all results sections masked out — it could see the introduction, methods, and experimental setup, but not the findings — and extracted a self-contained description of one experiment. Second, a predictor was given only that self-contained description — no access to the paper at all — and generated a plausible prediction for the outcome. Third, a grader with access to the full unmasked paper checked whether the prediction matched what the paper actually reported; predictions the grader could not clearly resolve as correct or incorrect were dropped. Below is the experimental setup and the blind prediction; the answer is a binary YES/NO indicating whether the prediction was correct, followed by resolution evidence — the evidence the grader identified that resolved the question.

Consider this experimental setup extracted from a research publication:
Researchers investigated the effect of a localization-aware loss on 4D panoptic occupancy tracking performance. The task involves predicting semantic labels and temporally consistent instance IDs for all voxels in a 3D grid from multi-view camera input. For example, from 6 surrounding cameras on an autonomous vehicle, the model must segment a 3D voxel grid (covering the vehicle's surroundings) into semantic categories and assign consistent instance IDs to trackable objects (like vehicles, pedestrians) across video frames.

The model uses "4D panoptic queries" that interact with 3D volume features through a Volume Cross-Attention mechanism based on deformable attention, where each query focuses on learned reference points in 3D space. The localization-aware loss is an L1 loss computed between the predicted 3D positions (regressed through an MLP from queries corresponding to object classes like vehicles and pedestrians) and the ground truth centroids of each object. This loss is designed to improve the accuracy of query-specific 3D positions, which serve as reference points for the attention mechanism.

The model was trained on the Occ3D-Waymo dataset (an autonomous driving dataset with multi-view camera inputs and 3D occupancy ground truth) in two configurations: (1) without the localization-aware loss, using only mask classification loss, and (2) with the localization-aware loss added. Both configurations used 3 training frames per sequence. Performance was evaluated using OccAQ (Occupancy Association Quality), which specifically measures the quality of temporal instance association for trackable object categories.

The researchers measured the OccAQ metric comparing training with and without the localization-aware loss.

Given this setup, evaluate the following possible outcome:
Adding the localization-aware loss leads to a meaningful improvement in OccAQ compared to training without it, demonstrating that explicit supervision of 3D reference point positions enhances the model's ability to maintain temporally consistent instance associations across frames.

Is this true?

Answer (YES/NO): YES